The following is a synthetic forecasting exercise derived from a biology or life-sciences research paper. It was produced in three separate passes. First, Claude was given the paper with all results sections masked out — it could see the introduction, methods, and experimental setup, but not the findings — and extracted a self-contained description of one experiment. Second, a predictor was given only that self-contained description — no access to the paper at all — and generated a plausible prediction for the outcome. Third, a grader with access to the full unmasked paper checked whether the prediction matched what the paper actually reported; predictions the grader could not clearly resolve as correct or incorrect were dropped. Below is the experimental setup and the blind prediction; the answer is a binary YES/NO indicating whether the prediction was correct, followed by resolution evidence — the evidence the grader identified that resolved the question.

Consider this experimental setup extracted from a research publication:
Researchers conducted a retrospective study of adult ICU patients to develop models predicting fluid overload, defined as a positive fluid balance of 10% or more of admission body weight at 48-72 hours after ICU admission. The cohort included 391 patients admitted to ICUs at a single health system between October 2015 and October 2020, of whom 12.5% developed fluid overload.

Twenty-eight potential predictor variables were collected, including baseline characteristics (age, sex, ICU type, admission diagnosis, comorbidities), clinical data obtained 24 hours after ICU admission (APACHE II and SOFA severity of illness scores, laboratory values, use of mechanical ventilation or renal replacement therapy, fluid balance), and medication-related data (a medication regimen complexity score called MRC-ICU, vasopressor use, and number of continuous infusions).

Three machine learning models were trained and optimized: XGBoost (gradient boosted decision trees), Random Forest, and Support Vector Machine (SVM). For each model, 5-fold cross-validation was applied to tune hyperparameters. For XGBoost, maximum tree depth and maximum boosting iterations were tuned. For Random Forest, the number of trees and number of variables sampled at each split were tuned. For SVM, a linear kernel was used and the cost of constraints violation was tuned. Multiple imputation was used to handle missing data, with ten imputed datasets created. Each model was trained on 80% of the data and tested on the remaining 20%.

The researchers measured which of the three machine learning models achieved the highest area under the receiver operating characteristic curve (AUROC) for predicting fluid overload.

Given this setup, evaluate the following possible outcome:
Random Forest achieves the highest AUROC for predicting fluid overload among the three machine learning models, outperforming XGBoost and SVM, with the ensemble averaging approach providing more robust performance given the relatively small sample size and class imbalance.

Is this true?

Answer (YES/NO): NO